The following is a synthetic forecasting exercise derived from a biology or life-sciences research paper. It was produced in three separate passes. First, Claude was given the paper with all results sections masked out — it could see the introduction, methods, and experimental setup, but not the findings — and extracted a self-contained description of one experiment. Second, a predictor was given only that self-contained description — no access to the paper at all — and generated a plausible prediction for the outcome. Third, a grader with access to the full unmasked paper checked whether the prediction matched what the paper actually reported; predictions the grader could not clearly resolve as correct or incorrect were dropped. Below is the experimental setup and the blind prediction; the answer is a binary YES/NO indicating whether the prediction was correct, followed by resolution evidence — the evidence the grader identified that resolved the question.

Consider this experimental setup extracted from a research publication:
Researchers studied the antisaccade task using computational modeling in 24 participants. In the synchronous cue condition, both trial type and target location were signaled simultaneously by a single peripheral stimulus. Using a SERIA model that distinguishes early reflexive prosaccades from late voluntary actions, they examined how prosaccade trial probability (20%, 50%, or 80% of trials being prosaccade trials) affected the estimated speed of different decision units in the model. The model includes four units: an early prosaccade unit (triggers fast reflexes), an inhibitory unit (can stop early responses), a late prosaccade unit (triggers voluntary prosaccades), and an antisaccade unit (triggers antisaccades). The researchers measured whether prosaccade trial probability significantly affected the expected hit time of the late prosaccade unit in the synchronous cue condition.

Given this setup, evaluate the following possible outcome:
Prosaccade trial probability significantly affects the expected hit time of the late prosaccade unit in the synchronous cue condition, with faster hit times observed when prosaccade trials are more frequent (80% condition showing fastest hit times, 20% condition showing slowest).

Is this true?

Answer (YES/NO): NO